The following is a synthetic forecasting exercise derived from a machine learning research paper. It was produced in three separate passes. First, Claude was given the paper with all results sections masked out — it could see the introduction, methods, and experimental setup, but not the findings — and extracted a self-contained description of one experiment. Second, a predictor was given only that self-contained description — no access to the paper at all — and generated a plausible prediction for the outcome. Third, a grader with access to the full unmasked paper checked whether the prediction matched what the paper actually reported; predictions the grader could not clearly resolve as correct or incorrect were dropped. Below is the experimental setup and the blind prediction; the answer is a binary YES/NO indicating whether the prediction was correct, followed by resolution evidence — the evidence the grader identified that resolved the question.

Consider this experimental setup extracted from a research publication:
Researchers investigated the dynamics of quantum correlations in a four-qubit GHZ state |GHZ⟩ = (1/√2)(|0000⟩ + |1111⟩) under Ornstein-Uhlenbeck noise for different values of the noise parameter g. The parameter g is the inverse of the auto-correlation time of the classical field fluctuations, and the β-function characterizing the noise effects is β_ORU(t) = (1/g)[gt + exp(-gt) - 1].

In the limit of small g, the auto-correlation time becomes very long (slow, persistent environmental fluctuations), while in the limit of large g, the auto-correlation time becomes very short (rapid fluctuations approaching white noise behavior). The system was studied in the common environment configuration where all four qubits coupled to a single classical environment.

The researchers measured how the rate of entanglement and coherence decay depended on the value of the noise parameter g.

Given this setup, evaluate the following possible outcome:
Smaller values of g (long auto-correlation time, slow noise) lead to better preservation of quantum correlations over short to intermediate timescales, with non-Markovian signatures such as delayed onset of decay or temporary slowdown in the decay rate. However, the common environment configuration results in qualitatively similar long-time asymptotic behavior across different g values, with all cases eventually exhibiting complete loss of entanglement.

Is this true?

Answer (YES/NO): NO